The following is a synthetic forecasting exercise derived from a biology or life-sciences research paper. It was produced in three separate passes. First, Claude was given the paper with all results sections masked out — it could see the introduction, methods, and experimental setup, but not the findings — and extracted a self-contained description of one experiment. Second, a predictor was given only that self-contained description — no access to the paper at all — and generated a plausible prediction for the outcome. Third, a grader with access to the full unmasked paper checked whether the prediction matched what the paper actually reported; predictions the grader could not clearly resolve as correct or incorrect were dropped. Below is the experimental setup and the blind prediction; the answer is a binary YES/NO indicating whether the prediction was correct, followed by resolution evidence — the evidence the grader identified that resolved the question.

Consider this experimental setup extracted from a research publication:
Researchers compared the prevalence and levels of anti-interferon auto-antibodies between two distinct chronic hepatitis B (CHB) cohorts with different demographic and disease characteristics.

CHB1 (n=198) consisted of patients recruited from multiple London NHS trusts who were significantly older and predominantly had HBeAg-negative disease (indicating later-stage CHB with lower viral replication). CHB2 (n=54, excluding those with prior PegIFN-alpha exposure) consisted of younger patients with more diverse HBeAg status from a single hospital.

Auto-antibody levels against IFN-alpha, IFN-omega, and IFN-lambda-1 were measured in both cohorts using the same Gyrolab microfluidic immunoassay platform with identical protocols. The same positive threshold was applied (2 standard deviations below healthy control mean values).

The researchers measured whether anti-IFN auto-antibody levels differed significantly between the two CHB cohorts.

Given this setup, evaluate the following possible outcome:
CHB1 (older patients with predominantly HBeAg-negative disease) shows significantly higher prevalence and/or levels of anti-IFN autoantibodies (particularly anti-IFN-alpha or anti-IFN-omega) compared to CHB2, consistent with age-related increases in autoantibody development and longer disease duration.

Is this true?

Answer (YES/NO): YES